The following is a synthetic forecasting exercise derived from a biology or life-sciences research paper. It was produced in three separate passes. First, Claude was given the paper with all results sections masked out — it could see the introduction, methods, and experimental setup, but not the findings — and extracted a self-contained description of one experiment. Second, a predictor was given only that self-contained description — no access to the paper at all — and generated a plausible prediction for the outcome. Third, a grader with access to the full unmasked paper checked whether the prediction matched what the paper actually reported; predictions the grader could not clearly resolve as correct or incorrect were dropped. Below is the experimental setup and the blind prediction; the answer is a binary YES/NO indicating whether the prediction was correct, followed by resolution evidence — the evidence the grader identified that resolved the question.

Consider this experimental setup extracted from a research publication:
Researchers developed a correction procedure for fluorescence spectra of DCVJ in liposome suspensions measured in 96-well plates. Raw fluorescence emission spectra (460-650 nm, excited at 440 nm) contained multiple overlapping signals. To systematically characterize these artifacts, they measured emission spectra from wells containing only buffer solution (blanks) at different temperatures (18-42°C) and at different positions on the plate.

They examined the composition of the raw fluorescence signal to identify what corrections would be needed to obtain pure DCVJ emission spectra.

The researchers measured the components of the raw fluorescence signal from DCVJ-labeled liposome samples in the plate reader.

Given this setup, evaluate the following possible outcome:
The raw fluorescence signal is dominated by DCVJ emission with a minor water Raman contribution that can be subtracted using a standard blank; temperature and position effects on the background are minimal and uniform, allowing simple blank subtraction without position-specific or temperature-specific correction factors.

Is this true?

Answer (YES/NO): NO